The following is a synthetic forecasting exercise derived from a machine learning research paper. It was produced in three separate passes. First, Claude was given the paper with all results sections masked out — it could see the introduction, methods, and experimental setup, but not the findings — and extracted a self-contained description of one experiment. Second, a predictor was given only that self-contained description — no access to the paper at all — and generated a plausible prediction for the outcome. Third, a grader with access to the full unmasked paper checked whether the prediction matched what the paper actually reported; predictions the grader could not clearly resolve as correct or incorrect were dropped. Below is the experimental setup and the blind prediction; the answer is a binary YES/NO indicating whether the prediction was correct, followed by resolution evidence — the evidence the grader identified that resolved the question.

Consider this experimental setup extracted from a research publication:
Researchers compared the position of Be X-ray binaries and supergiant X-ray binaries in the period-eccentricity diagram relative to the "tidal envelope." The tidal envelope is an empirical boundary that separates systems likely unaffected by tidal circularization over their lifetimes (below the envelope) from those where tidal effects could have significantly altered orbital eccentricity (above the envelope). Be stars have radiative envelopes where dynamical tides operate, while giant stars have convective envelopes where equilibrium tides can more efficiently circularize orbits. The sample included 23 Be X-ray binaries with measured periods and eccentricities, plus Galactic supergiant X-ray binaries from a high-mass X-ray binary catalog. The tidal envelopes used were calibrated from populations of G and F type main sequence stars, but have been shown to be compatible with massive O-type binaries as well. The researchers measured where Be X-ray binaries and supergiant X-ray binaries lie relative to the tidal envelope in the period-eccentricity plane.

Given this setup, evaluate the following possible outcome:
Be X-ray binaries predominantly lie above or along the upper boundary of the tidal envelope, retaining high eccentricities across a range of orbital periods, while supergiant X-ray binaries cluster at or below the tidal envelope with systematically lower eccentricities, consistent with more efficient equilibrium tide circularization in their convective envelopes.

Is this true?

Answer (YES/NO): NO